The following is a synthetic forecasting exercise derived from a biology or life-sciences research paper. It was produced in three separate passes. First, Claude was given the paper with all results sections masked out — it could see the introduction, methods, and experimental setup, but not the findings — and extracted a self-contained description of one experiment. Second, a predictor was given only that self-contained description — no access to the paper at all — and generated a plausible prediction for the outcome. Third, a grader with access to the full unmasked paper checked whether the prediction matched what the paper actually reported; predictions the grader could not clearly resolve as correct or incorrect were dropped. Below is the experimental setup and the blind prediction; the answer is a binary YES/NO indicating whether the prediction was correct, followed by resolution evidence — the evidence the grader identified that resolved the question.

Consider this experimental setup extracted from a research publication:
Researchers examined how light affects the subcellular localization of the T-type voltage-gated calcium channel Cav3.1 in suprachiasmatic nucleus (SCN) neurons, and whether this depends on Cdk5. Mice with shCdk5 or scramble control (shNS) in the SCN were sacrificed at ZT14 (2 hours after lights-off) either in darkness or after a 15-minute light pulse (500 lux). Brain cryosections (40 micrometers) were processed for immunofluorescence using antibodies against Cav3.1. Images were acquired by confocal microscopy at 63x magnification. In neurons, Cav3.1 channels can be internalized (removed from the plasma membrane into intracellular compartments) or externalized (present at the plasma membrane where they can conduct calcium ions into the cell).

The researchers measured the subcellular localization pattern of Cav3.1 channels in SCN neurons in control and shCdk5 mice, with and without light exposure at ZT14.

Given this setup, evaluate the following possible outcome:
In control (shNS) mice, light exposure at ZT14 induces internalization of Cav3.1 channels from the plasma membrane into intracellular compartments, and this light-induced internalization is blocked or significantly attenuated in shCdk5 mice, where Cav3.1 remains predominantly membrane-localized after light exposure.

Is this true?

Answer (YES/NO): NO